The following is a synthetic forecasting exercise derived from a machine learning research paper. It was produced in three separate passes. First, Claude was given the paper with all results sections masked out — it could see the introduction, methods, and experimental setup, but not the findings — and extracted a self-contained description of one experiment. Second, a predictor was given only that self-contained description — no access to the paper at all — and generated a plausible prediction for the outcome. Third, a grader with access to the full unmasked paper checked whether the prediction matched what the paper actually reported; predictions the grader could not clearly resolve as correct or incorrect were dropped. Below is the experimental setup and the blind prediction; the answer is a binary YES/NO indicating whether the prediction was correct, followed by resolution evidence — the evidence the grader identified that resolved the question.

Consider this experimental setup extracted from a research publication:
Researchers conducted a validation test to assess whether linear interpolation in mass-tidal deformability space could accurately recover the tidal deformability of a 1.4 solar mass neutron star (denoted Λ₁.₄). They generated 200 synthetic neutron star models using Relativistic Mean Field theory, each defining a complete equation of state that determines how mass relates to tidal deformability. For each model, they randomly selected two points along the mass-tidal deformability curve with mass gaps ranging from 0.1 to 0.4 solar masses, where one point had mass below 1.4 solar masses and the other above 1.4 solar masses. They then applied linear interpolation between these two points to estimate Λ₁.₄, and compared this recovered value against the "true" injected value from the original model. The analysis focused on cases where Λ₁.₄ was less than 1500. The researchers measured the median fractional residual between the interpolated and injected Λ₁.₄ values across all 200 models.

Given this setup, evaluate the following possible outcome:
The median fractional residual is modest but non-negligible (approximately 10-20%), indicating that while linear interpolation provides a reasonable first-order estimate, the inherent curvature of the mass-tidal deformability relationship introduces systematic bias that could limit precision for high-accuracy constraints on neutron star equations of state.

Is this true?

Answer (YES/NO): YES